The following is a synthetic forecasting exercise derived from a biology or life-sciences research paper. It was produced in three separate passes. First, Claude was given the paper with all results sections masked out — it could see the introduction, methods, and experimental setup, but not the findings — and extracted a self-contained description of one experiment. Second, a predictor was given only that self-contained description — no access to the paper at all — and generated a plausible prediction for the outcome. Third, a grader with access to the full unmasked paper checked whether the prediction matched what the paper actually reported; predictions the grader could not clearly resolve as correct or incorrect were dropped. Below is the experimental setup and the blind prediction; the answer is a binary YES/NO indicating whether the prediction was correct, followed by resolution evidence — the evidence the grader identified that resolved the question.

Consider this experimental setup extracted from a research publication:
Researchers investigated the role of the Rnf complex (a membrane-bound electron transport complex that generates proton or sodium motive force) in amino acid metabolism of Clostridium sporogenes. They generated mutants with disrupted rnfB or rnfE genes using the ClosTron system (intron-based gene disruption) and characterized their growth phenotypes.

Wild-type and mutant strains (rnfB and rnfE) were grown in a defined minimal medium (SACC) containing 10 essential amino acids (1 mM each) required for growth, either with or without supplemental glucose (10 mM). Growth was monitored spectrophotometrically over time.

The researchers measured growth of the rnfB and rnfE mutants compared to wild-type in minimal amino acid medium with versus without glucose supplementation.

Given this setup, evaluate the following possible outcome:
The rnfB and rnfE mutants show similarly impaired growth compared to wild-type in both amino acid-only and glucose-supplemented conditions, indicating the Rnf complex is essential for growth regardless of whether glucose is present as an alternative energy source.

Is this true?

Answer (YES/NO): NO